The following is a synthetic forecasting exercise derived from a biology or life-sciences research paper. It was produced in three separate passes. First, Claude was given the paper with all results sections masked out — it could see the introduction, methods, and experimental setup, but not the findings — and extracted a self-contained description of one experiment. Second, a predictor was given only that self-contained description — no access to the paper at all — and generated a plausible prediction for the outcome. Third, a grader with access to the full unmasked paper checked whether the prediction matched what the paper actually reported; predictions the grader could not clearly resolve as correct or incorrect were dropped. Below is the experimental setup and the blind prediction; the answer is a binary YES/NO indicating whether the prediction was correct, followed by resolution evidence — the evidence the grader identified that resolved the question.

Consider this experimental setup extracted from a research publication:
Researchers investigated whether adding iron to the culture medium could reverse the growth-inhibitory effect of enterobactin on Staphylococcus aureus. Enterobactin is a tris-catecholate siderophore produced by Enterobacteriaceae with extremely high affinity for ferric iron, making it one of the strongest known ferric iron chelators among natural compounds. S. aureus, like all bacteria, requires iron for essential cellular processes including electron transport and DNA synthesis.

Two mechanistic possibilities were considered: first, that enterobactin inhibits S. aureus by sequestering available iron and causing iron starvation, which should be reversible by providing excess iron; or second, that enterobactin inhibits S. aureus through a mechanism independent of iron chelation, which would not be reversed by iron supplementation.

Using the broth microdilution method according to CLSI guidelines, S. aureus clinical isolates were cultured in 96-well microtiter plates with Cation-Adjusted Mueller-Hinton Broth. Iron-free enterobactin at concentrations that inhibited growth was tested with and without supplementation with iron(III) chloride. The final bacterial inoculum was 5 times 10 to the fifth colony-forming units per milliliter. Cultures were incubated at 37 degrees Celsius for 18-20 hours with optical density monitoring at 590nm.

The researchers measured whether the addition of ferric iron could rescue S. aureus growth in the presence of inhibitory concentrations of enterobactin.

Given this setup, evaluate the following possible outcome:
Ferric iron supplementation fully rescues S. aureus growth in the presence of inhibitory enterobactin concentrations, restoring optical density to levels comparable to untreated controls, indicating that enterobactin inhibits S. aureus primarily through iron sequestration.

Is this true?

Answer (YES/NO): NO